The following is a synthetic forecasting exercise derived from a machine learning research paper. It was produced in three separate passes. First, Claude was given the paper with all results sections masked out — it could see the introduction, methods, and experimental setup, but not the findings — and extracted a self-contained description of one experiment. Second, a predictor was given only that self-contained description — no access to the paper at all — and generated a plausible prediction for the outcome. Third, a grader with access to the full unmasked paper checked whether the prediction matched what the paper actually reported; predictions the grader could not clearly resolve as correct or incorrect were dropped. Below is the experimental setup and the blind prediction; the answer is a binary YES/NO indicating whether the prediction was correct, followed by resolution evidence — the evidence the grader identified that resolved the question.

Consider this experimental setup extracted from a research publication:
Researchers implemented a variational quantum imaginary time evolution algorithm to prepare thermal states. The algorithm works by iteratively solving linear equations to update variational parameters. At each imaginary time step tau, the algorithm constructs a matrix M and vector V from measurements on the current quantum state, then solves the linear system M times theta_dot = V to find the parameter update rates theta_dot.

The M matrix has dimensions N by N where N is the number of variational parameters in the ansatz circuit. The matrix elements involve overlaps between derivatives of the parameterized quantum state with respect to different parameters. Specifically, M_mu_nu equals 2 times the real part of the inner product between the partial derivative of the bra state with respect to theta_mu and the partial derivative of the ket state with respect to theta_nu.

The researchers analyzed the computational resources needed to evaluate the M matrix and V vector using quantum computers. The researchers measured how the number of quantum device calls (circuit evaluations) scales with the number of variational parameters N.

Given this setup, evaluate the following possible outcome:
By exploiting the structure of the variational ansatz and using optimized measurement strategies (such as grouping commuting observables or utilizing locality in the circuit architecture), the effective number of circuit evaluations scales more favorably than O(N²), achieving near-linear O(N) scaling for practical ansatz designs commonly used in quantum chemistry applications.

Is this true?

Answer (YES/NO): NO